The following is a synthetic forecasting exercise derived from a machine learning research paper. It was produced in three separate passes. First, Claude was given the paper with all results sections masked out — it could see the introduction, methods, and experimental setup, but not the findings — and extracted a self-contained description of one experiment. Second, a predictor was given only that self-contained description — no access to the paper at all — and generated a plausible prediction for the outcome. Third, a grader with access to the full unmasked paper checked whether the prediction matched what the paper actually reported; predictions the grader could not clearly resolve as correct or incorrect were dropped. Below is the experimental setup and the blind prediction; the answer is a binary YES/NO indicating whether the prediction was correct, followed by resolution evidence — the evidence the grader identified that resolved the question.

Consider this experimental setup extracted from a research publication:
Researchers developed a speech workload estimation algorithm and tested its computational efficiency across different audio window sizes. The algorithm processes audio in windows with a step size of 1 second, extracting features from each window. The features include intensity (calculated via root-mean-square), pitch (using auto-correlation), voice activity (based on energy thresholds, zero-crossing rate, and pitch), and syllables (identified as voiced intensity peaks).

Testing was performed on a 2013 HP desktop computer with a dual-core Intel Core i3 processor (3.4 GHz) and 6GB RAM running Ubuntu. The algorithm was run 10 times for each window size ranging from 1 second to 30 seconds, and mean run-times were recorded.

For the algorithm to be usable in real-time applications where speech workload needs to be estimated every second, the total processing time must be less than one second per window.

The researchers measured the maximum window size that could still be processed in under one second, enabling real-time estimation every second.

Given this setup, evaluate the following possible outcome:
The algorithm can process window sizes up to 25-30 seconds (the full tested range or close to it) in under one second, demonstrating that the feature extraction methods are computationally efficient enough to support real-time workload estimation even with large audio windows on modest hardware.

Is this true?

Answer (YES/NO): NO